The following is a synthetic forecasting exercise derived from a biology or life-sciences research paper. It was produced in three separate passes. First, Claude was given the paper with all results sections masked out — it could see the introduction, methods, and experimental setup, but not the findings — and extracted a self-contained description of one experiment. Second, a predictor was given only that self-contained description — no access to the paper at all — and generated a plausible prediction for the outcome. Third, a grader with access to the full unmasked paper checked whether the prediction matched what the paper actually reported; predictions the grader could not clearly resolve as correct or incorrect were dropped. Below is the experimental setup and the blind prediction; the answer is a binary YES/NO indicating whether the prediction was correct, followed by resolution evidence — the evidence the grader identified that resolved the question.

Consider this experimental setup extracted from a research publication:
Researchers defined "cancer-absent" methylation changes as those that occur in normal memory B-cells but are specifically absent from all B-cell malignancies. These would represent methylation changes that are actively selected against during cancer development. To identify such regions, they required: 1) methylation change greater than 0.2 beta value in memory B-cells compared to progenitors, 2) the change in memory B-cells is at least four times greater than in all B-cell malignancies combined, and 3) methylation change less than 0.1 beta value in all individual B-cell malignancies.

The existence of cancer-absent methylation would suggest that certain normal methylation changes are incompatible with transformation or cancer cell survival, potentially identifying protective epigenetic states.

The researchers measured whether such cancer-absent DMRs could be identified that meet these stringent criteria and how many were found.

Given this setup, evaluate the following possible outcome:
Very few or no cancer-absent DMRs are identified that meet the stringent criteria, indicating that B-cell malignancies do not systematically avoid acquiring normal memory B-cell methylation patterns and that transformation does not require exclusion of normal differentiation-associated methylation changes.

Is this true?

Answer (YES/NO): YES